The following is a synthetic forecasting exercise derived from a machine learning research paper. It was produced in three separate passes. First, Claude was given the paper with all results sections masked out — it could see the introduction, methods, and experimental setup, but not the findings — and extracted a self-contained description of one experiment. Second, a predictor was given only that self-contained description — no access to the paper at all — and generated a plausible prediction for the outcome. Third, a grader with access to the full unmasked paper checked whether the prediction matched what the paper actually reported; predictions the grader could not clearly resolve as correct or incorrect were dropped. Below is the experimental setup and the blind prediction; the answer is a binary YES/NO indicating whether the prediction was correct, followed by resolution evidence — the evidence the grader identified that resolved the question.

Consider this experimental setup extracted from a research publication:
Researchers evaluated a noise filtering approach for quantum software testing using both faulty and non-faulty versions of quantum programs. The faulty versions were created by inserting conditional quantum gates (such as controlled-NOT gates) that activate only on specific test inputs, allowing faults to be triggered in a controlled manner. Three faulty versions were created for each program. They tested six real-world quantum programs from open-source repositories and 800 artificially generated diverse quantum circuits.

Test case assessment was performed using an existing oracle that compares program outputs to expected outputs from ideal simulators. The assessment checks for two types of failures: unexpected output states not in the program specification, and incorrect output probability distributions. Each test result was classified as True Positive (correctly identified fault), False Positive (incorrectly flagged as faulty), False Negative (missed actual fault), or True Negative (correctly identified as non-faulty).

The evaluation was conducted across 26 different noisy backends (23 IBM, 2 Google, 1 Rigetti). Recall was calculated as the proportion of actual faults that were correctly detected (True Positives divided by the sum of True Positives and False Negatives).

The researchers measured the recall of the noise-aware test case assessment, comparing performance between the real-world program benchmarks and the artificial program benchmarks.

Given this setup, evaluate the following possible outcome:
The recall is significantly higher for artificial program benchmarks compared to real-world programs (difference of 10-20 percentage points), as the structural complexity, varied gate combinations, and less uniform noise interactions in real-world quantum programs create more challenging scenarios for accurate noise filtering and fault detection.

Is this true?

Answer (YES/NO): NO